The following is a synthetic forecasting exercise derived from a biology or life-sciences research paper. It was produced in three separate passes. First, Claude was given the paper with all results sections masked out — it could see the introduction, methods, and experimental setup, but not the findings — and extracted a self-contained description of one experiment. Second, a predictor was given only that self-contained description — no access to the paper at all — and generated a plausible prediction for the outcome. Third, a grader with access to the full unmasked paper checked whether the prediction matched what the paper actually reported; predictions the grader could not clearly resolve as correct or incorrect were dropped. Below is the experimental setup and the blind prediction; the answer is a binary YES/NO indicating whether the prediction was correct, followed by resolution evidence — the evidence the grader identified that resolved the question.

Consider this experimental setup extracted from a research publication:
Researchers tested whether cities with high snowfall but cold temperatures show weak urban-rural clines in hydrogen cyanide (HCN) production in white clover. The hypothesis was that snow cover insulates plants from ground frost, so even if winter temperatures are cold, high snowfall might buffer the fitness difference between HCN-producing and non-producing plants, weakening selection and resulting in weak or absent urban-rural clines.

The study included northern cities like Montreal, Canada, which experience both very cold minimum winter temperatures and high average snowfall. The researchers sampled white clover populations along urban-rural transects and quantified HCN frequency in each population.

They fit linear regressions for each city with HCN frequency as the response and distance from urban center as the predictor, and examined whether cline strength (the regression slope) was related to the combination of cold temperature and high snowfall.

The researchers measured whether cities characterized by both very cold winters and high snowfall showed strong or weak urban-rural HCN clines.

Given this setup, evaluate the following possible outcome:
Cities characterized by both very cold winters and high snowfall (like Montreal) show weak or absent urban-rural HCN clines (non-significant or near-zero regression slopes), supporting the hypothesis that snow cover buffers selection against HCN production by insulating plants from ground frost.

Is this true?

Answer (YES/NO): YES